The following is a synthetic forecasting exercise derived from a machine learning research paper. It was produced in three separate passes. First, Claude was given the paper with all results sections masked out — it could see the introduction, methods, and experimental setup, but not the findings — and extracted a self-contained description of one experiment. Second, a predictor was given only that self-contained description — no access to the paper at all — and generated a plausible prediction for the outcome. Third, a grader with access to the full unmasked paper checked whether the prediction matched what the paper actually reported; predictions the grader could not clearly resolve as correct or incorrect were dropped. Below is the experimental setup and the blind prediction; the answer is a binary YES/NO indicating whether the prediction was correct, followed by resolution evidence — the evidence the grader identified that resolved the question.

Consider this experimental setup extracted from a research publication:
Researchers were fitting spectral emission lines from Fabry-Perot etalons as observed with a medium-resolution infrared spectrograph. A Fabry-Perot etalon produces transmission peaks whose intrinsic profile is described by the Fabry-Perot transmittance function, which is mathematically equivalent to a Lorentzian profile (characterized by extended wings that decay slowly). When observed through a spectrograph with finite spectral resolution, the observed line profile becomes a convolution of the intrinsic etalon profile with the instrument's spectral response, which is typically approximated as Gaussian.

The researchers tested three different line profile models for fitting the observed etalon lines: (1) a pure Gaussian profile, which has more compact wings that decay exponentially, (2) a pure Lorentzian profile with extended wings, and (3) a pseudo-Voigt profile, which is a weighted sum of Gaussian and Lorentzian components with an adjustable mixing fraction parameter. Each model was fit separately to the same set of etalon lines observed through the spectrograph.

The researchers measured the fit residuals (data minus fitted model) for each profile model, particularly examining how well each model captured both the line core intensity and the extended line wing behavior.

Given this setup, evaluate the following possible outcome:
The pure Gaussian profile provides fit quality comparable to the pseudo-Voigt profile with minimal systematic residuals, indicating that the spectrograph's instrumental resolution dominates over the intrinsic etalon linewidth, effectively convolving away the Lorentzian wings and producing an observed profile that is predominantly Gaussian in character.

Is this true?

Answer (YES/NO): NO